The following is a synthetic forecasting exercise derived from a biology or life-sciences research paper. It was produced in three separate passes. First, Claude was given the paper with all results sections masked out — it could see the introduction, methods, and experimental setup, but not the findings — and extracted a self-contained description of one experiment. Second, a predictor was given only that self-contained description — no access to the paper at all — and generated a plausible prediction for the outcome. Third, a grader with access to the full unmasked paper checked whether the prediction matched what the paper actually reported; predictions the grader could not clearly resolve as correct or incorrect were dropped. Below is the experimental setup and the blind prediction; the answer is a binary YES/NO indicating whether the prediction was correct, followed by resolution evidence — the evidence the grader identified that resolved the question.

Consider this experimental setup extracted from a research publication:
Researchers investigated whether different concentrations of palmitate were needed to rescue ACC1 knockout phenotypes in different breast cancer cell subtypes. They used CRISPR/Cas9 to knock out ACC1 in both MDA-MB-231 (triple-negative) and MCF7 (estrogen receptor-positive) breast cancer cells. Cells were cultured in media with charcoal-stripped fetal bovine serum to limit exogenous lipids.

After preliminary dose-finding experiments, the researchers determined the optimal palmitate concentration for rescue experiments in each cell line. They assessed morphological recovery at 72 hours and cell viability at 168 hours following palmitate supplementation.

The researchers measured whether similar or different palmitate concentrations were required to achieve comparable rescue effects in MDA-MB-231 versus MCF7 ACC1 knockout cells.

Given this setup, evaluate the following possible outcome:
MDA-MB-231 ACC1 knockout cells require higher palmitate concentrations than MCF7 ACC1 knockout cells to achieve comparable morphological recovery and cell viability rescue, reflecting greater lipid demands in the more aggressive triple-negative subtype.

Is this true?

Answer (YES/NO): NO